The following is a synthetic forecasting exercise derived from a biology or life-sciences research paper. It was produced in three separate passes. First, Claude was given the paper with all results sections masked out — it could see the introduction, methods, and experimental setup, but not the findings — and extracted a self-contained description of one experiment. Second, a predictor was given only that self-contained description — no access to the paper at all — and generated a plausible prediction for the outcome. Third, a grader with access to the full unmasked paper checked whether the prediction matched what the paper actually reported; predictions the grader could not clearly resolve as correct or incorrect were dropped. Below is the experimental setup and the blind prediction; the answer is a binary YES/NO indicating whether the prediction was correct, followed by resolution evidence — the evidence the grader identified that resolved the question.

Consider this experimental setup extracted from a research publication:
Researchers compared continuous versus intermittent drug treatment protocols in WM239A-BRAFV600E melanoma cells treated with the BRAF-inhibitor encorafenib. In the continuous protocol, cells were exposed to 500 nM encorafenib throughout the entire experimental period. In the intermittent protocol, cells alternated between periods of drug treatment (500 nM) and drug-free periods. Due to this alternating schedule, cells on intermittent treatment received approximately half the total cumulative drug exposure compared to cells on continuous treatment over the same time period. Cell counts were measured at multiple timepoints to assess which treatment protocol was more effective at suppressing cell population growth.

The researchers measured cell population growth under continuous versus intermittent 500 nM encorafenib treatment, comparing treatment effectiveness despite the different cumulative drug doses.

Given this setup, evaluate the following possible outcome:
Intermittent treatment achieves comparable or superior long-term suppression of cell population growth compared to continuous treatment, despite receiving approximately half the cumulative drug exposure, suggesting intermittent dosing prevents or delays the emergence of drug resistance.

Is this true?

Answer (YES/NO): YES